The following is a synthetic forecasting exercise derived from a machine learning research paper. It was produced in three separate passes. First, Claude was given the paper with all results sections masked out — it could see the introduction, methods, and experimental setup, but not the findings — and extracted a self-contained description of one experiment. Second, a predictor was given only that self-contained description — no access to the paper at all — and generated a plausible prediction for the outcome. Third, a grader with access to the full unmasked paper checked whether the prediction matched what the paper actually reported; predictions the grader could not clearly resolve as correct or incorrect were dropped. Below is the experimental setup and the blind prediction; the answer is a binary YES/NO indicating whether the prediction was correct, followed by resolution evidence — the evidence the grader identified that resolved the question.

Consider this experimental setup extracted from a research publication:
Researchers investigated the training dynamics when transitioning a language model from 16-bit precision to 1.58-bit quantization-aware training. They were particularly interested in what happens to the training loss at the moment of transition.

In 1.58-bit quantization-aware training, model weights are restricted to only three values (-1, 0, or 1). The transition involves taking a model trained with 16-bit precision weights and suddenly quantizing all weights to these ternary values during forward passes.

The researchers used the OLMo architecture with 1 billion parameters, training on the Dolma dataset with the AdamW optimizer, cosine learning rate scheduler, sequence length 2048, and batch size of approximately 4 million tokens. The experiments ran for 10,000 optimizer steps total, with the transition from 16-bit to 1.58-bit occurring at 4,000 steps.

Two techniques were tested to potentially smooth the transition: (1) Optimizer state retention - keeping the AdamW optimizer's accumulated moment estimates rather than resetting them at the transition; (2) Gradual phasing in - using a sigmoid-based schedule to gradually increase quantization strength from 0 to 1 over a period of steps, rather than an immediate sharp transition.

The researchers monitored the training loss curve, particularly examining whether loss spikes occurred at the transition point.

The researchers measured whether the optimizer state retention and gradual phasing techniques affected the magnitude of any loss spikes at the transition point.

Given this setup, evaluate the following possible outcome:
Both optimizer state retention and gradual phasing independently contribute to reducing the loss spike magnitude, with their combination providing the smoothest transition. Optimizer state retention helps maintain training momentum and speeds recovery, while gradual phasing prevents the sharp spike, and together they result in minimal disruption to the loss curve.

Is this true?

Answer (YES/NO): NO